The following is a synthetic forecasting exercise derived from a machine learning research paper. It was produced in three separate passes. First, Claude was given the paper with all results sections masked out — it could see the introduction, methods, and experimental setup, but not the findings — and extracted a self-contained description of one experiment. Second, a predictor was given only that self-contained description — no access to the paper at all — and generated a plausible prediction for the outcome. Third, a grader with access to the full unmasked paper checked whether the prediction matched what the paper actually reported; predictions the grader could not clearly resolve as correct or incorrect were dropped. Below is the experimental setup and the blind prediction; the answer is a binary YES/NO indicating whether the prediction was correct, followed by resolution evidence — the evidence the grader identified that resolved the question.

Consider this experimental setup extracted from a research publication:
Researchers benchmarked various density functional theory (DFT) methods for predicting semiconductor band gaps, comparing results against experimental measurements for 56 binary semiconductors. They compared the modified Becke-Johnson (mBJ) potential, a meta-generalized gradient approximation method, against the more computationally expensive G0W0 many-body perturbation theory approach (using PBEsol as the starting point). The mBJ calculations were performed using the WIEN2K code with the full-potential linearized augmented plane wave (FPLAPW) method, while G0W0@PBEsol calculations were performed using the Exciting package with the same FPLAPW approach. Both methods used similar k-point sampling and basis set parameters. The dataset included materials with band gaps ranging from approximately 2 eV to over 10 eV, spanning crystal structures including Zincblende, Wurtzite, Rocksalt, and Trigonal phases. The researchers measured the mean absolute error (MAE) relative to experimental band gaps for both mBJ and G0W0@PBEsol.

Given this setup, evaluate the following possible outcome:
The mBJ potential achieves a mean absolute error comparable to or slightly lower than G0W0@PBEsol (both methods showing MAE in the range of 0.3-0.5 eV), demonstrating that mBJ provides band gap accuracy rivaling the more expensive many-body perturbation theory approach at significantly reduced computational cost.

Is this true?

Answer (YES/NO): NO